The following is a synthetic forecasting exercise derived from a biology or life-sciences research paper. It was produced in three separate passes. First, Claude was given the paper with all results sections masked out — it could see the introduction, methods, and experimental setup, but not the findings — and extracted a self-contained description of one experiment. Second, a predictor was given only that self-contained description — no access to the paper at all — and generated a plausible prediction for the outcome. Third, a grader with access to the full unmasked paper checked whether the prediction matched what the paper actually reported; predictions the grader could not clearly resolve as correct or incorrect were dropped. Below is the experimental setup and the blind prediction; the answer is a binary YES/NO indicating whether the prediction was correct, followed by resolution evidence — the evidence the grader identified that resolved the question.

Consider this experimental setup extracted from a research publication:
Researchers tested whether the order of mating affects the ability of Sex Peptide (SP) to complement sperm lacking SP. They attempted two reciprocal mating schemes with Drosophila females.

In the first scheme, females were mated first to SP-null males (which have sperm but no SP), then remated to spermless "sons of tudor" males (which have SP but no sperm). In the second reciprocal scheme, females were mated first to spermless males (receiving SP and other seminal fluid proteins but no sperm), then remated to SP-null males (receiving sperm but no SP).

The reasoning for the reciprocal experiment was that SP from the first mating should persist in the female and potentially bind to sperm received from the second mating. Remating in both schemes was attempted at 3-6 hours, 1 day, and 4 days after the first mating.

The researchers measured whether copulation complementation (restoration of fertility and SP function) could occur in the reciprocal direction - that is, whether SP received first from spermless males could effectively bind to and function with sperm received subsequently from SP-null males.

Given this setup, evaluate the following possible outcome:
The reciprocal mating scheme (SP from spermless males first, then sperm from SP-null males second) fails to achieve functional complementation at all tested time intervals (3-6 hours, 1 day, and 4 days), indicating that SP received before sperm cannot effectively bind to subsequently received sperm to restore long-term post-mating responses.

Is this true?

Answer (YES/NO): NO